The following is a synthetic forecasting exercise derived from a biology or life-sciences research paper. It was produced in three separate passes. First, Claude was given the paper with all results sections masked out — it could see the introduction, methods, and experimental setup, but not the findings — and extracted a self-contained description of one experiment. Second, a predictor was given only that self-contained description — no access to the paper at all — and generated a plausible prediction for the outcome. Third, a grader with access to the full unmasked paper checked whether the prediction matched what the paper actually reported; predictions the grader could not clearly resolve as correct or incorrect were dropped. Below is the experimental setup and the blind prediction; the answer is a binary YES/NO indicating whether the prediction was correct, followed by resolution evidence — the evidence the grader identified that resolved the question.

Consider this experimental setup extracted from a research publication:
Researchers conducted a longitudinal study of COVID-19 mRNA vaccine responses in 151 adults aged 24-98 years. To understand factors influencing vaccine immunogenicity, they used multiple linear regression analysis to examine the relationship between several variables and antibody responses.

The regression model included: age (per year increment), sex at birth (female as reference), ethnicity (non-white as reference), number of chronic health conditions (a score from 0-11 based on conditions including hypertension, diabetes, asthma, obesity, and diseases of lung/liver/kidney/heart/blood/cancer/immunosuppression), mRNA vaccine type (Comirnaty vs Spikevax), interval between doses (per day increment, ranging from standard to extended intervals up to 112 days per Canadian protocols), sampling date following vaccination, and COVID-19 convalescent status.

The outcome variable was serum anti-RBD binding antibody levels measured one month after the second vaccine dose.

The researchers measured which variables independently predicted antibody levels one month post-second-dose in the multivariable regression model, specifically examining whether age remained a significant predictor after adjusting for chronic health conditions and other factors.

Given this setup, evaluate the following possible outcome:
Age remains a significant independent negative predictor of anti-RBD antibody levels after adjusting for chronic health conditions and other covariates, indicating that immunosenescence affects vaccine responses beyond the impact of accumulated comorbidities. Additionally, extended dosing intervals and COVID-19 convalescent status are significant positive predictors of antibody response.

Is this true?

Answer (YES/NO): NO